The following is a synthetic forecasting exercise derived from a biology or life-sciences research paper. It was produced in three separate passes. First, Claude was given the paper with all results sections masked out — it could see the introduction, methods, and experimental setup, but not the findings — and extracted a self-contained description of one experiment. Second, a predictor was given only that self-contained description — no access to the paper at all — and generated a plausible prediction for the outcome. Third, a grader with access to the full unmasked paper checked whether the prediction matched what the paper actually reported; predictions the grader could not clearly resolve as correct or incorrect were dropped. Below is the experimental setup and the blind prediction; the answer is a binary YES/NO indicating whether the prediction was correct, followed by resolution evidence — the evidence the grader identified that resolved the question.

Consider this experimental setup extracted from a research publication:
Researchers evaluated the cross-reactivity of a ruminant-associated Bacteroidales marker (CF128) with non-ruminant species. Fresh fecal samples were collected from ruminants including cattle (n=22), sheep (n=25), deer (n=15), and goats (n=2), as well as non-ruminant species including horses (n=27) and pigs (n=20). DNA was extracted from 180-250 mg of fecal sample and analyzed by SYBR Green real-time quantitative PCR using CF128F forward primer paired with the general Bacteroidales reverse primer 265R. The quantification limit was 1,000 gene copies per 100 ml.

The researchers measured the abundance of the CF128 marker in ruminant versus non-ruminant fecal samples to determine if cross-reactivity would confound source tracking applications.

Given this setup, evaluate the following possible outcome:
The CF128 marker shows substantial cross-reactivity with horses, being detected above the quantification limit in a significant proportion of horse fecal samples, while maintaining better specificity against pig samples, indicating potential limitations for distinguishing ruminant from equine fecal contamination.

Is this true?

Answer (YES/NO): NO